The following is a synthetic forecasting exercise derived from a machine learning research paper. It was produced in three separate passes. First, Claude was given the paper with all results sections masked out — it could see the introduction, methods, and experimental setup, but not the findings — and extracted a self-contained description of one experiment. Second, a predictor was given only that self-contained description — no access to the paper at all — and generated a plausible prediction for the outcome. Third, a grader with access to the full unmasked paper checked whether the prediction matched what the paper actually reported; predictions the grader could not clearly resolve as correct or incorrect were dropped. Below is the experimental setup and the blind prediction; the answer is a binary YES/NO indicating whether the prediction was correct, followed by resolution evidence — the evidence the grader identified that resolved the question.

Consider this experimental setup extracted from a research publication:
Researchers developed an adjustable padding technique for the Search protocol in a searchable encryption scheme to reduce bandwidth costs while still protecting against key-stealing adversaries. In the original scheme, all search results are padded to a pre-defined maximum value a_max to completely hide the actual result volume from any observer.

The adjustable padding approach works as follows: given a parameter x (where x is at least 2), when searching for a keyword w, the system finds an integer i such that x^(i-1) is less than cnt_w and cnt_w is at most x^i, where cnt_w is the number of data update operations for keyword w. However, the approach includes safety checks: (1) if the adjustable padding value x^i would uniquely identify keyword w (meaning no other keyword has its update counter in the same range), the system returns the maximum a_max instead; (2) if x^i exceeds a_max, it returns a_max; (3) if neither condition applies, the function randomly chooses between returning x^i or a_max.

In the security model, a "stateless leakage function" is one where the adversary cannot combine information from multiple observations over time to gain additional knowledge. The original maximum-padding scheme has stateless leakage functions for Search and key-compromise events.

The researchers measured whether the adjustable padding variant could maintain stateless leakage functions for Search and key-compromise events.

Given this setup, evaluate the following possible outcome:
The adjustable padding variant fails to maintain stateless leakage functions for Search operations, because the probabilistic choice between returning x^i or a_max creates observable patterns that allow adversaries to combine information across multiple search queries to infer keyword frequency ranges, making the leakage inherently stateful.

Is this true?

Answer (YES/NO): YES